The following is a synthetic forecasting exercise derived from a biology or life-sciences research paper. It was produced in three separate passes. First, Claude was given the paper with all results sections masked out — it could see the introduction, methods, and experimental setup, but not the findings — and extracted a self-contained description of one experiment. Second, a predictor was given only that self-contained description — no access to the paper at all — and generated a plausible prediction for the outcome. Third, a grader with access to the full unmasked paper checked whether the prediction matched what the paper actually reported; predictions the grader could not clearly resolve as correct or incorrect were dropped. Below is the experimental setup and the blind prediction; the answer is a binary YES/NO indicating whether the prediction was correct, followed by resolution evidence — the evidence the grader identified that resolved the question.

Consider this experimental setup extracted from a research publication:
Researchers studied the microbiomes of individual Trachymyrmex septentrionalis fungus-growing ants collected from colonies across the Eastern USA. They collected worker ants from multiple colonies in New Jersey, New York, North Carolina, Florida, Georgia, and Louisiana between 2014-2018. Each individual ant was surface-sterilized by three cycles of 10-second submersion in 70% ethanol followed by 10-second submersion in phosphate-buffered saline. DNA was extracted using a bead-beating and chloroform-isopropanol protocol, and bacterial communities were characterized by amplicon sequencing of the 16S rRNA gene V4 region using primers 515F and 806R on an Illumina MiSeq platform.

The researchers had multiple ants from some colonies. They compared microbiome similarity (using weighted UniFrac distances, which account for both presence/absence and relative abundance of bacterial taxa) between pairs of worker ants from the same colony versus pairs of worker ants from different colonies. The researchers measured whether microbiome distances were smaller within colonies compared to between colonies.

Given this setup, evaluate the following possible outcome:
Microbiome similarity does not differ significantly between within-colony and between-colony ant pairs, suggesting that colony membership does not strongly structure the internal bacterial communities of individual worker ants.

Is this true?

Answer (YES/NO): NO